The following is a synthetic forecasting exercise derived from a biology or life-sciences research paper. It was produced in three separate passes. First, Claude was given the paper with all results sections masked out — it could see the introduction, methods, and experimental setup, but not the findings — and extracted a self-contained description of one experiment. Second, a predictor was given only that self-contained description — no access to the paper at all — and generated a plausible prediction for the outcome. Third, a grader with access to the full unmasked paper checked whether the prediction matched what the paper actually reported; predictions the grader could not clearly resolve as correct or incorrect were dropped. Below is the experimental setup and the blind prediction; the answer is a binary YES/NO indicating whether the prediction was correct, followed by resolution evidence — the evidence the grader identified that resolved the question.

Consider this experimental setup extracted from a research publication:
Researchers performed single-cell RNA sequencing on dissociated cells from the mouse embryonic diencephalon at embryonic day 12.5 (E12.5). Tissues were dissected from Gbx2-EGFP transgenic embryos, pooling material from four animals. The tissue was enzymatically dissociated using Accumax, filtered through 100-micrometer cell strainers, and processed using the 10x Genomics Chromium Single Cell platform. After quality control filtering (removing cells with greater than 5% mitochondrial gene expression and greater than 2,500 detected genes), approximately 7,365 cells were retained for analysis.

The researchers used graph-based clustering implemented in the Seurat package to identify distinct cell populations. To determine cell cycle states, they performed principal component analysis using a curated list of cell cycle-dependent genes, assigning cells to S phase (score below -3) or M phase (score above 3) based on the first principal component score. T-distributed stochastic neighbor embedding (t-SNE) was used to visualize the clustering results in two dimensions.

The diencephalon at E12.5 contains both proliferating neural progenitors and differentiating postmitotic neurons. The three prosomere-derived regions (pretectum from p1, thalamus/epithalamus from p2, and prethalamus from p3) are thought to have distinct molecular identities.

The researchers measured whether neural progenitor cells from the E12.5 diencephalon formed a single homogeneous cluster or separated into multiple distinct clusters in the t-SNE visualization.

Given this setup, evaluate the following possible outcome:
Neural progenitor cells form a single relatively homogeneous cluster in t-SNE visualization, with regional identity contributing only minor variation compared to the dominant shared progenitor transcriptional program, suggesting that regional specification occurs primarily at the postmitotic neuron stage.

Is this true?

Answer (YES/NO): NO